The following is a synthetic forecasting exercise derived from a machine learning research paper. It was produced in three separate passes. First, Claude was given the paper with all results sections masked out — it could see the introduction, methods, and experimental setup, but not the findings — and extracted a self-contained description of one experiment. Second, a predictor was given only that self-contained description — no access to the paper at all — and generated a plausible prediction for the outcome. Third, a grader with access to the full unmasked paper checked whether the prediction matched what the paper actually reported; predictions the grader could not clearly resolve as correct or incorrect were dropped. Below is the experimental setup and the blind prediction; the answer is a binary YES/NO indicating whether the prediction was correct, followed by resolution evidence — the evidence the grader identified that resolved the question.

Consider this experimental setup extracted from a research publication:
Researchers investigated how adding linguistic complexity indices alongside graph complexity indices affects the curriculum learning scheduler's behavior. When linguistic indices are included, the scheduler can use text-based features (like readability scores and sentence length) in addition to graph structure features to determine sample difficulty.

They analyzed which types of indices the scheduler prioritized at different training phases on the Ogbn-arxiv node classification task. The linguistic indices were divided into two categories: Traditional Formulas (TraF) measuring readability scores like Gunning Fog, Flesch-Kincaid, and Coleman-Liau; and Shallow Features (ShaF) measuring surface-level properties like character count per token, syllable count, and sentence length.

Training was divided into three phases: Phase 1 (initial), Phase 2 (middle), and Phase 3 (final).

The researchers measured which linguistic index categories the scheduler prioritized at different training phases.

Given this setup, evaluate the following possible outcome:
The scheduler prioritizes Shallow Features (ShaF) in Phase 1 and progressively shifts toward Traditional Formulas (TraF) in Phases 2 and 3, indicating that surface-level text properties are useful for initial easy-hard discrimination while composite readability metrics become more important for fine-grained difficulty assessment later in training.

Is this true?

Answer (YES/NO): NO